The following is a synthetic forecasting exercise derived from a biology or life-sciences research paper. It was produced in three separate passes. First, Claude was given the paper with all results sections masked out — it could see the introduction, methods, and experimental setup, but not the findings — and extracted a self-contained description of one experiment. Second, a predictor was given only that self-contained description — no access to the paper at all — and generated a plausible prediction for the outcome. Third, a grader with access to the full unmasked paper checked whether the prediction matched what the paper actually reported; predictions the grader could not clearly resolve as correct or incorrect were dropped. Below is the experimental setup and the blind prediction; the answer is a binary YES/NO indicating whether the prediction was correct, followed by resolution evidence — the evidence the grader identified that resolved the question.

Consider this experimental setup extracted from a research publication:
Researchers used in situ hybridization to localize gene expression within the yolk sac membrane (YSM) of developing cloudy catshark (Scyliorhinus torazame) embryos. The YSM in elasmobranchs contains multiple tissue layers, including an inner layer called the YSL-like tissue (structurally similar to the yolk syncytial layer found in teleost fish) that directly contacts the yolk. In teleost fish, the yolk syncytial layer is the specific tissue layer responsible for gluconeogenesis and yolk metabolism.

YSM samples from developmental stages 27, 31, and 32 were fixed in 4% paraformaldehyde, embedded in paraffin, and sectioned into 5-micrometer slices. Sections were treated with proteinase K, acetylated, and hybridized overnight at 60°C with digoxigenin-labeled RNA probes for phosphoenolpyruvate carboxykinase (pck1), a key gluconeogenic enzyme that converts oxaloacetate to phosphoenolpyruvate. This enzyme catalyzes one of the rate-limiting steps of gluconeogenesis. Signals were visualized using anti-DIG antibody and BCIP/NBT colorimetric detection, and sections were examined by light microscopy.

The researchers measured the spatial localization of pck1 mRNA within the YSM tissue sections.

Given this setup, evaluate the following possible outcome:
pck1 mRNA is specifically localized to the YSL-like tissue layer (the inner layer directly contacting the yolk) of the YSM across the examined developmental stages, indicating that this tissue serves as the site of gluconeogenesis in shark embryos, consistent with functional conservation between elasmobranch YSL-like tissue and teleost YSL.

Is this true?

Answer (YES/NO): NO